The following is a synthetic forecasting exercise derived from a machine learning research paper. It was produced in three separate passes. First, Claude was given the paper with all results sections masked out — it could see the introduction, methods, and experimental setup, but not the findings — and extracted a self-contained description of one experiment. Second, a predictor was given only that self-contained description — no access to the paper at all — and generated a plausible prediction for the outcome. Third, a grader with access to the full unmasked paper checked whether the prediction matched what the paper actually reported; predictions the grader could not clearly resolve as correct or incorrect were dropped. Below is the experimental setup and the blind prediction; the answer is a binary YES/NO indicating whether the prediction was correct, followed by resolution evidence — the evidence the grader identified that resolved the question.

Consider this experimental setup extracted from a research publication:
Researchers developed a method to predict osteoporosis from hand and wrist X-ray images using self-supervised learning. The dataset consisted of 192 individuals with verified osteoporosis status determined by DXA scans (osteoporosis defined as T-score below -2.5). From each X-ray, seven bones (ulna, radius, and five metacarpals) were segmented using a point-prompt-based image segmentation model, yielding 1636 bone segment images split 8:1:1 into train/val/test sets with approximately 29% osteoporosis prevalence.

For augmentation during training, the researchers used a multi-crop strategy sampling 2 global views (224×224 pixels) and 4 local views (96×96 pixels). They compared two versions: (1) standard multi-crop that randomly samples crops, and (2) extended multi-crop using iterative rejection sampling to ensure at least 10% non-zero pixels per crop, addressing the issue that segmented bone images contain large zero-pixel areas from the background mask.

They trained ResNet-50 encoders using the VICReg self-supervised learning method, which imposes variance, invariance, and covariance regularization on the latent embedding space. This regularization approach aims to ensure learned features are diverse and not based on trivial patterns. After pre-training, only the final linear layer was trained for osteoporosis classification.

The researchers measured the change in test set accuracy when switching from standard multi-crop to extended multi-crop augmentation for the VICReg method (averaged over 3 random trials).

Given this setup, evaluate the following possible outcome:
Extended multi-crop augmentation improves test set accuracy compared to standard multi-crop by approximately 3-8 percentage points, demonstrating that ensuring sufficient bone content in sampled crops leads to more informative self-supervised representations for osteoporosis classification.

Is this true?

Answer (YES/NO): NO